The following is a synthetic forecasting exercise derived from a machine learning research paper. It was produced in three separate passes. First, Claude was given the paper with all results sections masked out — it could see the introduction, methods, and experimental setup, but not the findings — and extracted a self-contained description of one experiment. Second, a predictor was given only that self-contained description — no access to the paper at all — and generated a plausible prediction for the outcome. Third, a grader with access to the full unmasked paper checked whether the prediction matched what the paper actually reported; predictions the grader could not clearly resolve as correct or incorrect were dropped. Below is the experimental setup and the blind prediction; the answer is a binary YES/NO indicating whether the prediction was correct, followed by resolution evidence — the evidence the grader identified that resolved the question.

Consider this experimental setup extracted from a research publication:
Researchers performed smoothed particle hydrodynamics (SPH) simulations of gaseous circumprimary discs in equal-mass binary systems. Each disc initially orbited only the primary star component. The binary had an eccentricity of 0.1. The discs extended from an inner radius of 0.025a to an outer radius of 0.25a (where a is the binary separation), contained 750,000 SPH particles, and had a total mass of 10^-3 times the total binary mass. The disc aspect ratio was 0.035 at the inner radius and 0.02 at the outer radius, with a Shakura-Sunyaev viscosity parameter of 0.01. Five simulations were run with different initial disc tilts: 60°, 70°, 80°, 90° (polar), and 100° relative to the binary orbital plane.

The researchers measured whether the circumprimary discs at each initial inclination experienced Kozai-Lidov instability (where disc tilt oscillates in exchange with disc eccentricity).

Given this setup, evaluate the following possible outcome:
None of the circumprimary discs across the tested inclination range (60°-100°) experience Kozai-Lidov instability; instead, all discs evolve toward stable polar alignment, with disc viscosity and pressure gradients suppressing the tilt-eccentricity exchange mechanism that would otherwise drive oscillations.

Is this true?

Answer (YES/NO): NO